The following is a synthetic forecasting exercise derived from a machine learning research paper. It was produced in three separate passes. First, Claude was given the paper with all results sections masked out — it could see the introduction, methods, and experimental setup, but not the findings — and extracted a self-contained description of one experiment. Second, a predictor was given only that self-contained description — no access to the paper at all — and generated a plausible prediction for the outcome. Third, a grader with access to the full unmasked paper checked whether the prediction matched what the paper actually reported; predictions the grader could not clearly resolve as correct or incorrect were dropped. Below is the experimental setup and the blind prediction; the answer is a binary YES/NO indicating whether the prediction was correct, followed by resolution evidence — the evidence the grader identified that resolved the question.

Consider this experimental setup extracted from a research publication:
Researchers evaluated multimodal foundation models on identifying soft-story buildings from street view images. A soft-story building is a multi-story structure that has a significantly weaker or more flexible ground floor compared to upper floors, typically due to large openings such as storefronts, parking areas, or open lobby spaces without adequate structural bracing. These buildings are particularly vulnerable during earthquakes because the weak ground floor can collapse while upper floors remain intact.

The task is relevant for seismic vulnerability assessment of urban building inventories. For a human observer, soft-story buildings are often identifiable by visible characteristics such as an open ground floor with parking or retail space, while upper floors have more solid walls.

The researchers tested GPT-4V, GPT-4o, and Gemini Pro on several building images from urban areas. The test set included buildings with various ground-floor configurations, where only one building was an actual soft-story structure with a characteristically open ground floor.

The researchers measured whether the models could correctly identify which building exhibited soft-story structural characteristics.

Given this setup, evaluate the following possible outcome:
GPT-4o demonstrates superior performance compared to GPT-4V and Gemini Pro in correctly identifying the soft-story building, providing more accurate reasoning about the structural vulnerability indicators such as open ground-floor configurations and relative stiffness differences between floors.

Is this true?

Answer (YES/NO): NO